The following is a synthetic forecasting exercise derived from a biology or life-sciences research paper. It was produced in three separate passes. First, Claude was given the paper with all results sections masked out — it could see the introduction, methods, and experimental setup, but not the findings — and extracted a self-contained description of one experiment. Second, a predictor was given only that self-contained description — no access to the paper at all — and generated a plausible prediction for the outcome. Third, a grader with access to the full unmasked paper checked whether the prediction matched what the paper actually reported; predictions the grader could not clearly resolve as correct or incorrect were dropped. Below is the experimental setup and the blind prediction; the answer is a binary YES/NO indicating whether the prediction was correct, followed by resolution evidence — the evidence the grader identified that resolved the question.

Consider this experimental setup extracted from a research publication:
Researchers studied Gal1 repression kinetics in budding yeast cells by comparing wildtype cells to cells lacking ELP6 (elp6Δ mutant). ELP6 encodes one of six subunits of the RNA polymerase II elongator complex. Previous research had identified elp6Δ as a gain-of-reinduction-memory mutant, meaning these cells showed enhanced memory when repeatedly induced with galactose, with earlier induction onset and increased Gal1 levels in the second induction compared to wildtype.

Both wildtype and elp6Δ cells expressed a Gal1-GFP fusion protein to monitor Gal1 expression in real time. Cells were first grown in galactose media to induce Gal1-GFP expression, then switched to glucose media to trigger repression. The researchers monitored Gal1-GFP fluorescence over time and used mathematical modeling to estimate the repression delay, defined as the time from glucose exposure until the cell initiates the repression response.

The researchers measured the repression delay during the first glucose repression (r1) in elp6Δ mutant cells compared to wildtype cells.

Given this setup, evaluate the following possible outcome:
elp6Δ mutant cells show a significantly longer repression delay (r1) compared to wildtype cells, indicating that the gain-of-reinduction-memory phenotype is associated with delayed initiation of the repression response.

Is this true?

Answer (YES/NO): YES